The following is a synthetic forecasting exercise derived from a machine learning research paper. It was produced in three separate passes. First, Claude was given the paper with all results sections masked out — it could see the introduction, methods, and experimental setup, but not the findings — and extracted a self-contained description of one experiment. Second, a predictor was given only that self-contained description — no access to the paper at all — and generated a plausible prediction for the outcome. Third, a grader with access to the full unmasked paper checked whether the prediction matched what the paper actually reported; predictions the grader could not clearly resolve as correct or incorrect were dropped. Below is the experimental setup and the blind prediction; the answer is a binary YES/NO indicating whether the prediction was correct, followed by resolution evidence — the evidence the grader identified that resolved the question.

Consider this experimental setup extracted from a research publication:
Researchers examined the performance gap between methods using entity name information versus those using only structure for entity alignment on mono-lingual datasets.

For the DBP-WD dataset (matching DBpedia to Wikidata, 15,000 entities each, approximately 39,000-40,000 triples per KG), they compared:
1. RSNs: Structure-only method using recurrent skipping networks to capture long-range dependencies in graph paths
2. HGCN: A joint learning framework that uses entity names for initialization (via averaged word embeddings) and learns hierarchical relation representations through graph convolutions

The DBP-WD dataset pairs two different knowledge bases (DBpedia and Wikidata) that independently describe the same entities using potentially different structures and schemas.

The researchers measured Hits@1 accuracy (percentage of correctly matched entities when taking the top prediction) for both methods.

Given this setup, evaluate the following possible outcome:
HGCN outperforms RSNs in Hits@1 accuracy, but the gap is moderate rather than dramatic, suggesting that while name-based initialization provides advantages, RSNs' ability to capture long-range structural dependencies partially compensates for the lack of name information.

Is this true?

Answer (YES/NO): NO